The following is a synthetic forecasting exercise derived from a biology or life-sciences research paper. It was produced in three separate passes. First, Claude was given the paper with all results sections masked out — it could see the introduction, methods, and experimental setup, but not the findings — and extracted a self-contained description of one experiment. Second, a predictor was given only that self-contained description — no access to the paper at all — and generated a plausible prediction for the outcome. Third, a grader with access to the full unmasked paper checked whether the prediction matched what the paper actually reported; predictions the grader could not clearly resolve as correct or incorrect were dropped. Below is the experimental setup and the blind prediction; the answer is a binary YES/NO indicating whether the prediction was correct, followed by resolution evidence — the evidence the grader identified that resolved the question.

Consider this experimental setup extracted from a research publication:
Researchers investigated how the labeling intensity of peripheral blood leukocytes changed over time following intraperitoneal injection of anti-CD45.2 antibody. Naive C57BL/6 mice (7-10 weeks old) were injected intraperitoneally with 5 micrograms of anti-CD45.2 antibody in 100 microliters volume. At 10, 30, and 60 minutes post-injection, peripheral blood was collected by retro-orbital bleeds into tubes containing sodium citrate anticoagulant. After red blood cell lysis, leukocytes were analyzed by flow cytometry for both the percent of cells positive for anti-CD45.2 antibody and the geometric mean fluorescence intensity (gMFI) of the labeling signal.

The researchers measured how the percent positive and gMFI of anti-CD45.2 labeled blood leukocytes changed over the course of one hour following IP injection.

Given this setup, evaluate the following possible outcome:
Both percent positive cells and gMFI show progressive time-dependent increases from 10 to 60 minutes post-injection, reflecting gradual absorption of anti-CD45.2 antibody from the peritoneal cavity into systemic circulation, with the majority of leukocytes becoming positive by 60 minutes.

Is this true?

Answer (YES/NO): NO